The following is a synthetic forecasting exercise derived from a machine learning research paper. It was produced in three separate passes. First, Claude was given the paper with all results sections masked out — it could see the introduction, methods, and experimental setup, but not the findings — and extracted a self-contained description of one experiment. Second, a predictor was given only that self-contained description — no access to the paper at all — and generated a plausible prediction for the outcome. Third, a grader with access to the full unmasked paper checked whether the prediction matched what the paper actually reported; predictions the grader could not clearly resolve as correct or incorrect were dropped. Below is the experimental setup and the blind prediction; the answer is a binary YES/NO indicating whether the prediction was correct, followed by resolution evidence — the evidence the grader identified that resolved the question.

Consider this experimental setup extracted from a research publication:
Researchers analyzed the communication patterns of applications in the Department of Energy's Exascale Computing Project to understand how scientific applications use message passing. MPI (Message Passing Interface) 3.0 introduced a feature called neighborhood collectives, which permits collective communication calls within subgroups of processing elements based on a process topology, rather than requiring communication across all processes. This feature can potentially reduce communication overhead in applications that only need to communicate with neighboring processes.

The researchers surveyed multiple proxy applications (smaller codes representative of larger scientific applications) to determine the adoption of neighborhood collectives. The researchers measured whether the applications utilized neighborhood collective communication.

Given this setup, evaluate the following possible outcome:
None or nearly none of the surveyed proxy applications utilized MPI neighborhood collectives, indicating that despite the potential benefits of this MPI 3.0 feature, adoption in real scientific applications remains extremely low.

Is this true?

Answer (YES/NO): YES